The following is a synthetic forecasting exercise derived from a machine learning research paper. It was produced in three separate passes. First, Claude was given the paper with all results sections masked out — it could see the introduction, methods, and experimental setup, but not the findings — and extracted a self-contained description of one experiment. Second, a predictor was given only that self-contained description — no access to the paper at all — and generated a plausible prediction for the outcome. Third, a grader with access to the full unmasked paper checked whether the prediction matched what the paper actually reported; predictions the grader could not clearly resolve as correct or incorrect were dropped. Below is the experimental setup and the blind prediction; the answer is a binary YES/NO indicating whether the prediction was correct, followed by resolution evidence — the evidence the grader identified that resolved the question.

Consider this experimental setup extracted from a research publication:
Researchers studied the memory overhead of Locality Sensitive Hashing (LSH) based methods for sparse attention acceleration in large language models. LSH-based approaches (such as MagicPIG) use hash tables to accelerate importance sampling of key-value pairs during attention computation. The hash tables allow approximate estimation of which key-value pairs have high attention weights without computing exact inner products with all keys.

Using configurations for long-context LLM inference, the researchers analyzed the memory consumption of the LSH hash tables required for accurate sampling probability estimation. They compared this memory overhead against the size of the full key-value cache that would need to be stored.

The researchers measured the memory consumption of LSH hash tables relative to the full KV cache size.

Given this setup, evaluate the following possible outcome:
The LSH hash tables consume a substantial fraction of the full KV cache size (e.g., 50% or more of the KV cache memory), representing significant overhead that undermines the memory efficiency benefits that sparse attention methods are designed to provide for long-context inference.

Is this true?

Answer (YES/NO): YES